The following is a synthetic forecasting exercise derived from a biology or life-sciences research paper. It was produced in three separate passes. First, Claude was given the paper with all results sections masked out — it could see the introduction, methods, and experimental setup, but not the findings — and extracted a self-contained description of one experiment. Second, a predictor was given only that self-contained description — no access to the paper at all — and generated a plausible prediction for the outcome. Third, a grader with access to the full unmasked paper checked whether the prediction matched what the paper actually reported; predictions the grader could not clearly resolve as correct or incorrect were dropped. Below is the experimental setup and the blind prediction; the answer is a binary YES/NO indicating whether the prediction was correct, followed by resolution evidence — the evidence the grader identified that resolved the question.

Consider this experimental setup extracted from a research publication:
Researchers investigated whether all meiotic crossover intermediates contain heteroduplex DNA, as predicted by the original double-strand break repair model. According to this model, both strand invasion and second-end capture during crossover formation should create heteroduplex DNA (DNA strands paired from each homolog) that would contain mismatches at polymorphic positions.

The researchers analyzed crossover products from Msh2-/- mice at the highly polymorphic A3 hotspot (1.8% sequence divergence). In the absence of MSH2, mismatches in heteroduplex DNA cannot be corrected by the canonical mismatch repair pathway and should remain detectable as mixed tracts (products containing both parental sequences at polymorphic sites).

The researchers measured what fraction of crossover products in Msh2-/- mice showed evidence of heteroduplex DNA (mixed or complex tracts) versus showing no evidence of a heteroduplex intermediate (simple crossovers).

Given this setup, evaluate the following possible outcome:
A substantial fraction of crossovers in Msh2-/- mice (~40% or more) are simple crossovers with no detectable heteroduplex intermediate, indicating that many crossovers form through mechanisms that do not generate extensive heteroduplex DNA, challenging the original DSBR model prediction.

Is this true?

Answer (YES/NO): YES